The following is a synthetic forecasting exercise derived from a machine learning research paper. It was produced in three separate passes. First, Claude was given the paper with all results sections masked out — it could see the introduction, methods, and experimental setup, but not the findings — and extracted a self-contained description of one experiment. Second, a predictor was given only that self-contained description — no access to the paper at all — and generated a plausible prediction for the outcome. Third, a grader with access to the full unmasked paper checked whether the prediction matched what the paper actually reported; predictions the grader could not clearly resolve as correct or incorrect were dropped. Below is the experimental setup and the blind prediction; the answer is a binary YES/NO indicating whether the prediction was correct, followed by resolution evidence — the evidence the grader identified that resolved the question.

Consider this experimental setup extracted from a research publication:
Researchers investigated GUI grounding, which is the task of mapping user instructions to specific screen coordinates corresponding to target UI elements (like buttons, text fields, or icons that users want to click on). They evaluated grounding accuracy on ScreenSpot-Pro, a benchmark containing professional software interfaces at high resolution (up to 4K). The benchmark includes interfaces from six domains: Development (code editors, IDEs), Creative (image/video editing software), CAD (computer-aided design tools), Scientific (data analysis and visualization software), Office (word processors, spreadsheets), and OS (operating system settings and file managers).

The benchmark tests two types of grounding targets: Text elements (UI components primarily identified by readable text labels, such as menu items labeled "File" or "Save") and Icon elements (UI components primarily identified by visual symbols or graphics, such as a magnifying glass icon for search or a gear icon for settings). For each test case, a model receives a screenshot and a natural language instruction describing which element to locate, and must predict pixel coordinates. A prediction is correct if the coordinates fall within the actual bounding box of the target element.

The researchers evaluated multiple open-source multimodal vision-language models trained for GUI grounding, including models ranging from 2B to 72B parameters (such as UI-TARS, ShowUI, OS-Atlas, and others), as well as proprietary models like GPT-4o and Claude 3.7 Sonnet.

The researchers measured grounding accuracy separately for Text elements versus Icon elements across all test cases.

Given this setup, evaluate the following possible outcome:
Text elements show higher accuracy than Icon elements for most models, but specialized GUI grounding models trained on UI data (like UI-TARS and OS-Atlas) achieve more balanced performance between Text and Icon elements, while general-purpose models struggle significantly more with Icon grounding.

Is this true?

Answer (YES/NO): NO